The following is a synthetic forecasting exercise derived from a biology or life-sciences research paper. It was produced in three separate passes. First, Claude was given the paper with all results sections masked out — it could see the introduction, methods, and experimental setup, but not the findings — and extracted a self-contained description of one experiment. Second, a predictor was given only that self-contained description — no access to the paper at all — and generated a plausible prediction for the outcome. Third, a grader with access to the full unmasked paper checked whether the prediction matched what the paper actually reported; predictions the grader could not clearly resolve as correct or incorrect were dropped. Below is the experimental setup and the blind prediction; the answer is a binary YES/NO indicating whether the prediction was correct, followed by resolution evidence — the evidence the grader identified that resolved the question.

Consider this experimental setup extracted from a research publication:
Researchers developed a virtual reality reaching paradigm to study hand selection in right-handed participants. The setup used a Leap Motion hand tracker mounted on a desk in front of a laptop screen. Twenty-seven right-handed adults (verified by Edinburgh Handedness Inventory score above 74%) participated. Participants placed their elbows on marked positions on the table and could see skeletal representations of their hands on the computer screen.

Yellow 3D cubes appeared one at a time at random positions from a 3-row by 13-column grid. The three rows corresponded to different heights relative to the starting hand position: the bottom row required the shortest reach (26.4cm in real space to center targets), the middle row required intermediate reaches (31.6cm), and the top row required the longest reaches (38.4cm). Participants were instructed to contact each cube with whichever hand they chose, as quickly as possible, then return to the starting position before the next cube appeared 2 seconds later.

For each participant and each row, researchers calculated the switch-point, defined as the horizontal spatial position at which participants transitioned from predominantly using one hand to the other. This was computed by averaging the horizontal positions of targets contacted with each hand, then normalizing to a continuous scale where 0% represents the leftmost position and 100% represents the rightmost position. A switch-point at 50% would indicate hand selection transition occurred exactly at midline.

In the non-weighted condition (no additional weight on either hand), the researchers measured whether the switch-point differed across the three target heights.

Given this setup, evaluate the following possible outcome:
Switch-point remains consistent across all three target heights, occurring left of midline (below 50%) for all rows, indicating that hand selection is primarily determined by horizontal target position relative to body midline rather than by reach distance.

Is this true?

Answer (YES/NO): NO